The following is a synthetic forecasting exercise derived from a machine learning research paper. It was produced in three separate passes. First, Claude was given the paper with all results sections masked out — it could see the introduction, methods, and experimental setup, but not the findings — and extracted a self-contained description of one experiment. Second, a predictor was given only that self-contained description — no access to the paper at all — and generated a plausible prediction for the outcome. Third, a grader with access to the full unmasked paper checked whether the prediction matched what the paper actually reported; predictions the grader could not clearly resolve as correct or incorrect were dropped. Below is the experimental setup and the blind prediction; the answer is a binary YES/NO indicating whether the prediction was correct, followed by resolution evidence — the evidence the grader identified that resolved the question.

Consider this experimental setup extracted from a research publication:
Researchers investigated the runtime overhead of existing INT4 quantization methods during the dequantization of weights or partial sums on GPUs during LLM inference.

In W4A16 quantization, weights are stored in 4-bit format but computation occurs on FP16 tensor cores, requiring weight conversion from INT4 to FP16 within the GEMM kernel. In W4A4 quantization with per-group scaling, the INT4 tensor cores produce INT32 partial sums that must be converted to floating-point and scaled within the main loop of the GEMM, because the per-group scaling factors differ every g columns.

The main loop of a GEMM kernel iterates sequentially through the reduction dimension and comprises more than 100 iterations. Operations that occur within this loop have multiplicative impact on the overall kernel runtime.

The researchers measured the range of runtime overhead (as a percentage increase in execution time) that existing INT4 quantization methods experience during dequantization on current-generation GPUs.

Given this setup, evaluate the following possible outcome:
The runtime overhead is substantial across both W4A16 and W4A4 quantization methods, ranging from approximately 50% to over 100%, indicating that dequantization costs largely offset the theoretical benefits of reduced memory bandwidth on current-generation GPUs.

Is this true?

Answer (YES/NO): NO